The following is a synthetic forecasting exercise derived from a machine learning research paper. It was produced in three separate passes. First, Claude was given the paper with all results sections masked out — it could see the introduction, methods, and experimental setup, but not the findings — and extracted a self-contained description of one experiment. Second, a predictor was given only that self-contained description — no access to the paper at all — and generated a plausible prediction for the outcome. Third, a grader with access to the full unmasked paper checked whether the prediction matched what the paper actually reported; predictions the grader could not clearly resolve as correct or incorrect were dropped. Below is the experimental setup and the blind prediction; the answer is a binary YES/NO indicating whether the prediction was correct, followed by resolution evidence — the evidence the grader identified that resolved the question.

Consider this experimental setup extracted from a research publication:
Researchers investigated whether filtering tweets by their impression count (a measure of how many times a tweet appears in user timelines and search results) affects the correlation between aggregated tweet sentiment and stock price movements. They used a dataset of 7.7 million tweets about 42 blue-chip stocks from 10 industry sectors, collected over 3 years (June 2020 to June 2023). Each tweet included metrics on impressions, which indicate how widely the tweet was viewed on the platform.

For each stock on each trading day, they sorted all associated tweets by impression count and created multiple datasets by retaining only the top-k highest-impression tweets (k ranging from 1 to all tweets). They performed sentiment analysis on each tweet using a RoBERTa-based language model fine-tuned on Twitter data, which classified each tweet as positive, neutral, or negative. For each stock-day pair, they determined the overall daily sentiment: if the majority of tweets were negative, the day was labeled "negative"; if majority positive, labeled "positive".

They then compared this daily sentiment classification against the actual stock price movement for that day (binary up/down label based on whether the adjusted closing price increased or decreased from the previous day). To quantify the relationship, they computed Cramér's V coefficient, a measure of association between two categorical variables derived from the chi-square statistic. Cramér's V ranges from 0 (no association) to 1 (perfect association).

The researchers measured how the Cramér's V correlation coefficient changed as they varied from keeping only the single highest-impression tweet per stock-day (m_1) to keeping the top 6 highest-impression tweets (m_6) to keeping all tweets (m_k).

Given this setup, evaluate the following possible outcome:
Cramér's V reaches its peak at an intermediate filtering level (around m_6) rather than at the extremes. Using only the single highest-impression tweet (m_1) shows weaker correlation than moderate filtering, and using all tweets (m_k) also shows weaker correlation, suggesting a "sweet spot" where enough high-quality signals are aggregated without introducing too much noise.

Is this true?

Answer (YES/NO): NO